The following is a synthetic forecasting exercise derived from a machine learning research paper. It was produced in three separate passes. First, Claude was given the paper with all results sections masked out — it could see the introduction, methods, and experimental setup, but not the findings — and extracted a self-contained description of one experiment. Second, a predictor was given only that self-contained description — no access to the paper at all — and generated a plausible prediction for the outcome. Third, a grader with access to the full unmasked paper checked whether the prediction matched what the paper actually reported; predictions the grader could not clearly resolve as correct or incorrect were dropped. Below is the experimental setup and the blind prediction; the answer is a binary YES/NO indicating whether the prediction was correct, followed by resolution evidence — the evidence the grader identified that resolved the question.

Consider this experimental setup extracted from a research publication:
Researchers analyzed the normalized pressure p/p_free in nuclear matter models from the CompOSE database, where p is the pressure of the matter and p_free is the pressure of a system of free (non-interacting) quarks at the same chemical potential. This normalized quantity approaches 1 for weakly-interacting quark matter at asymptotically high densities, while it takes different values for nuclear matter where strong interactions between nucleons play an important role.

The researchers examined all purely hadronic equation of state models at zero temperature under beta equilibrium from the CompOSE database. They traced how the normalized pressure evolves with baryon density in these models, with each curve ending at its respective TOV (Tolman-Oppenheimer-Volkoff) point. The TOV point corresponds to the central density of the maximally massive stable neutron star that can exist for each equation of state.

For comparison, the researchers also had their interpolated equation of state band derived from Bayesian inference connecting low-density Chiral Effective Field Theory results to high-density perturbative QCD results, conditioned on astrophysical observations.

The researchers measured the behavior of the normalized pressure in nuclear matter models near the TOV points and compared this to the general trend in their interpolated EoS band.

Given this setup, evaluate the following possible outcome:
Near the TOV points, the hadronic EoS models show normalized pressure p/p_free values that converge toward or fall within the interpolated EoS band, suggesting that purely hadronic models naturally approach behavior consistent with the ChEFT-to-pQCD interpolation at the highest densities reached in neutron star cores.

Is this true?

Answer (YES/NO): NO